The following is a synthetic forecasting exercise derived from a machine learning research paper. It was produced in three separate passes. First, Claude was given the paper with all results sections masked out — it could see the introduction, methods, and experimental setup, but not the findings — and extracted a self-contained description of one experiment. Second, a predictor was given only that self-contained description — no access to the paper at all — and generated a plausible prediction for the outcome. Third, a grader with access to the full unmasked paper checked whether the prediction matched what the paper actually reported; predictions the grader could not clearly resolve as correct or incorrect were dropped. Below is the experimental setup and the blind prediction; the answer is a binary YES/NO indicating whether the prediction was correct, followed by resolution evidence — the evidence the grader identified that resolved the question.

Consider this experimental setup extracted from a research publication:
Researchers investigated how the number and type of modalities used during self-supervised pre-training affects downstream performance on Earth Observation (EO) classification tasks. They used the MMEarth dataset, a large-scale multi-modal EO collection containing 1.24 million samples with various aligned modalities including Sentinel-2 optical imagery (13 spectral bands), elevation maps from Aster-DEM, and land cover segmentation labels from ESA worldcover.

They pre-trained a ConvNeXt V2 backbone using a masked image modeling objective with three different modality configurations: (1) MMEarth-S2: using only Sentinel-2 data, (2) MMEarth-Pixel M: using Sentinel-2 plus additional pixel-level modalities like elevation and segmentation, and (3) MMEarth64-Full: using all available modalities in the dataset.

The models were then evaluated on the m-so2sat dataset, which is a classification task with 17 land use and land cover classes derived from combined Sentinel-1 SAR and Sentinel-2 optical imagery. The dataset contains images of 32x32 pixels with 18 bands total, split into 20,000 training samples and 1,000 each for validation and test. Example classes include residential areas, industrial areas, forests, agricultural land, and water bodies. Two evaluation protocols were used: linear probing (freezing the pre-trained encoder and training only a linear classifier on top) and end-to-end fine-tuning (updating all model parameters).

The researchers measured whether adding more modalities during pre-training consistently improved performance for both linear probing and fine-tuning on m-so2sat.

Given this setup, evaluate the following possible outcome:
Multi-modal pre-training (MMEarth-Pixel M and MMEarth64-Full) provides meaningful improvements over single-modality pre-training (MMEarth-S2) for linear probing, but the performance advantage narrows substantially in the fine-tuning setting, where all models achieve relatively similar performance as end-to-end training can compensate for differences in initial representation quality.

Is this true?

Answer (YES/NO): NO